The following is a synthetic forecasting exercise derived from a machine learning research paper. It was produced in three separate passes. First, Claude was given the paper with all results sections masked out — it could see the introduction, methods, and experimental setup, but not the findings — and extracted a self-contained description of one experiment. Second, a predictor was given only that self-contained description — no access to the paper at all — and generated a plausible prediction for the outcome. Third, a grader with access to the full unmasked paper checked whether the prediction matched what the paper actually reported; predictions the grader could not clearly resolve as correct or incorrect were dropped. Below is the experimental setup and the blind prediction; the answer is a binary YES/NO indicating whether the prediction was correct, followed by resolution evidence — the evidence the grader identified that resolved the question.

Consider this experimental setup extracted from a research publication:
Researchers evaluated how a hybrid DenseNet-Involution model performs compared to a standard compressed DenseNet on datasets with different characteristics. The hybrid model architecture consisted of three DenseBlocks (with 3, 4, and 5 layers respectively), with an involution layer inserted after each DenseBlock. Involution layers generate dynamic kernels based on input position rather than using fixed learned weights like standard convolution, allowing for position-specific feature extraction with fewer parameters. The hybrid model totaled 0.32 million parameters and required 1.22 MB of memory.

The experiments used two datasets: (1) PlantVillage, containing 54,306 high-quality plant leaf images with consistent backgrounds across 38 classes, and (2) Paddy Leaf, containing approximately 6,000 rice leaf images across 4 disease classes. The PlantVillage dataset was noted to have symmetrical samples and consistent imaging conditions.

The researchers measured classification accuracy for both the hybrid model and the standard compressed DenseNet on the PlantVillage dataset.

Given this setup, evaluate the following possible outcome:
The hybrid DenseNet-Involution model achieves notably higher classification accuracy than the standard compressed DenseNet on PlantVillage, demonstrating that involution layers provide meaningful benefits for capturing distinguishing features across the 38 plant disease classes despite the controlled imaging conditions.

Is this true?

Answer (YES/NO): YES